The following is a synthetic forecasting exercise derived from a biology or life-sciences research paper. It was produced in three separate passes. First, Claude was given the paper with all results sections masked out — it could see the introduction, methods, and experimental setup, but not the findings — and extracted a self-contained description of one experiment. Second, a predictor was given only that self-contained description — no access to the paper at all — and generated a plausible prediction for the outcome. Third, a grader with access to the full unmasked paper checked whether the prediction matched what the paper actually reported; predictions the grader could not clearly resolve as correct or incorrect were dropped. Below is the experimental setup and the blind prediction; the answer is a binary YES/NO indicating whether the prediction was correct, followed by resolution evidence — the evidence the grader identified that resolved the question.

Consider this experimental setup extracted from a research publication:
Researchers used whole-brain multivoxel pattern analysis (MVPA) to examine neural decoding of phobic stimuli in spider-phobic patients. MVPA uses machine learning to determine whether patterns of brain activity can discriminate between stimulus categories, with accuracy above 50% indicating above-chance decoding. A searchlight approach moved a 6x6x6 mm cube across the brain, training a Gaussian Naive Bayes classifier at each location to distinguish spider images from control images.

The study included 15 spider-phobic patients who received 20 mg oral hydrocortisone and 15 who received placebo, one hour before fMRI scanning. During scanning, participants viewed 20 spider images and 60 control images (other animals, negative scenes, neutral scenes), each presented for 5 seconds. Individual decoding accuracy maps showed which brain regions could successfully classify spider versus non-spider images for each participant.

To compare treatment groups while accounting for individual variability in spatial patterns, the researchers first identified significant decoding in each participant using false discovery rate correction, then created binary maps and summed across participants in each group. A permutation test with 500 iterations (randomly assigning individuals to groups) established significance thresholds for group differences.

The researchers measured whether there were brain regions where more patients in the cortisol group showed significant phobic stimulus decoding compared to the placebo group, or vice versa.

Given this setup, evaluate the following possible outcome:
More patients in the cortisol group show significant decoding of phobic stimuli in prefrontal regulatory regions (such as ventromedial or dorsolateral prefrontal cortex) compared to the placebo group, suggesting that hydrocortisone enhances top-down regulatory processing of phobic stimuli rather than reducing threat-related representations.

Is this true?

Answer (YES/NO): NO